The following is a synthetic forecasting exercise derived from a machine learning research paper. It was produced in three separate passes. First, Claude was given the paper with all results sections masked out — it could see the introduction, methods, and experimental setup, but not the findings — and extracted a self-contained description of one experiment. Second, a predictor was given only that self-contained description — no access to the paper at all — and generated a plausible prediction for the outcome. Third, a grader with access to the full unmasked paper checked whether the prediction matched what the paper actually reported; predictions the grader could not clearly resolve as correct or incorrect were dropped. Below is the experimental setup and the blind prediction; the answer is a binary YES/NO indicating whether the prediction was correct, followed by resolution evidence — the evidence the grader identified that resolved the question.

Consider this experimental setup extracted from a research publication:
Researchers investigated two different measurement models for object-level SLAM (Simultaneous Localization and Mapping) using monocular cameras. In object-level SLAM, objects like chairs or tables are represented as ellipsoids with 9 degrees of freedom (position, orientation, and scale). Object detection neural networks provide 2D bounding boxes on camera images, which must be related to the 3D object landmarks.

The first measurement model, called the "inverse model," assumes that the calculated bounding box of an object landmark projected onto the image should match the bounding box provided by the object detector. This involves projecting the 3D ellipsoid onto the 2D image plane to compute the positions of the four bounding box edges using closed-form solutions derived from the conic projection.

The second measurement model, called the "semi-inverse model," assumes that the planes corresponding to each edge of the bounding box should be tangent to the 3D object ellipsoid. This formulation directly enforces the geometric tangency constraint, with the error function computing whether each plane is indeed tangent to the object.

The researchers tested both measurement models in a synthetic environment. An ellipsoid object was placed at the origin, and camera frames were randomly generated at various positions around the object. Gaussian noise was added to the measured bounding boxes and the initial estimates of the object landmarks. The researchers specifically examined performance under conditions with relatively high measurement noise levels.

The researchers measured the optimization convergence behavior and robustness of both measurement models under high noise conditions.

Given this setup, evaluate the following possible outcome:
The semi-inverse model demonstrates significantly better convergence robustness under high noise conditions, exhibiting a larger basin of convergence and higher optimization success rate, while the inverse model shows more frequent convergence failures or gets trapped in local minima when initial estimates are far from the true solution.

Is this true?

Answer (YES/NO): YES